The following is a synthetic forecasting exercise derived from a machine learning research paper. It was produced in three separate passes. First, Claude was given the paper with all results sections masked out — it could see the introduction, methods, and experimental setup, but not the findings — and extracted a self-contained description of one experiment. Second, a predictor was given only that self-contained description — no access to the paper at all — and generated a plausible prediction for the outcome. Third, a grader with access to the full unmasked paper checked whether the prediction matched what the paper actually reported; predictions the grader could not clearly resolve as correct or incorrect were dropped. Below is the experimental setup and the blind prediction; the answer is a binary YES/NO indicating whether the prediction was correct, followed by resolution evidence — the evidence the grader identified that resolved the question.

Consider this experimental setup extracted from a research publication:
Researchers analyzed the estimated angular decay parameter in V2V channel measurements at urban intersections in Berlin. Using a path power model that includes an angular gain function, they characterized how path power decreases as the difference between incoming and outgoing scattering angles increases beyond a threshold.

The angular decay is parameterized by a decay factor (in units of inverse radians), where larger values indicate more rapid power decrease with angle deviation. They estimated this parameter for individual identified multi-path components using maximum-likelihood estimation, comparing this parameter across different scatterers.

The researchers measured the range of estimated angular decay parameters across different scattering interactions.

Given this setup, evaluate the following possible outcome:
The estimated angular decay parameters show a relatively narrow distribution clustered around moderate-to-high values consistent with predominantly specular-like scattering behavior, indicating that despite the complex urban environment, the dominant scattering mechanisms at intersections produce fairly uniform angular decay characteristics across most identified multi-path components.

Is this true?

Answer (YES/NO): YES